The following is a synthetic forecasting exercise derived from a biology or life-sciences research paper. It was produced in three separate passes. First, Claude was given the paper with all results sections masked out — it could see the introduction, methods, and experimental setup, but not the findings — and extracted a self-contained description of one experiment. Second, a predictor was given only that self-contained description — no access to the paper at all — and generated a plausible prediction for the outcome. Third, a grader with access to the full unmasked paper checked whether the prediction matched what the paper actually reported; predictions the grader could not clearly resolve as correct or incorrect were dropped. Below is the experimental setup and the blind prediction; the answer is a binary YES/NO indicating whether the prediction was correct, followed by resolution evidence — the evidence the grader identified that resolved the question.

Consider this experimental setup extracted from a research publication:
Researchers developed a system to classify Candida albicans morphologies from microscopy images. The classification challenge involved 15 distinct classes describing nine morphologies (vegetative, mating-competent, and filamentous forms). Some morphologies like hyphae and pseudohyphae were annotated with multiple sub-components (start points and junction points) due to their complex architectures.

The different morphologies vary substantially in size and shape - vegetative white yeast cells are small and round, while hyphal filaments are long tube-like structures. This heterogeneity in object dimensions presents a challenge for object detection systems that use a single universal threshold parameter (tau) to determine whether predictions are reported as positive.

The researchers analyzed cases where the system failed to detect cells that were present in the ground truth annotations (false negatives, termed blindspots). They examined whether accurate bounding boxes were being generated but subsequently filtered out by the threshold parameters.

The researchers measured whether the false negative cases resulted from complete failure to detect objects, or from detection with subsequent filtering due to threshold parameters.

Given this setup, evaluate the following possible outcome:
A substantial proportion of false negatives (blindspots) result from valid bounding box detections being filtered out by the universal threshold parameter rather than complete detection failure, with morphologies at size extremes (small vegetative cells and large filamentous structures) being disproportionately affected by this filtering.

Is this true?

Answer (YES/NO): NO